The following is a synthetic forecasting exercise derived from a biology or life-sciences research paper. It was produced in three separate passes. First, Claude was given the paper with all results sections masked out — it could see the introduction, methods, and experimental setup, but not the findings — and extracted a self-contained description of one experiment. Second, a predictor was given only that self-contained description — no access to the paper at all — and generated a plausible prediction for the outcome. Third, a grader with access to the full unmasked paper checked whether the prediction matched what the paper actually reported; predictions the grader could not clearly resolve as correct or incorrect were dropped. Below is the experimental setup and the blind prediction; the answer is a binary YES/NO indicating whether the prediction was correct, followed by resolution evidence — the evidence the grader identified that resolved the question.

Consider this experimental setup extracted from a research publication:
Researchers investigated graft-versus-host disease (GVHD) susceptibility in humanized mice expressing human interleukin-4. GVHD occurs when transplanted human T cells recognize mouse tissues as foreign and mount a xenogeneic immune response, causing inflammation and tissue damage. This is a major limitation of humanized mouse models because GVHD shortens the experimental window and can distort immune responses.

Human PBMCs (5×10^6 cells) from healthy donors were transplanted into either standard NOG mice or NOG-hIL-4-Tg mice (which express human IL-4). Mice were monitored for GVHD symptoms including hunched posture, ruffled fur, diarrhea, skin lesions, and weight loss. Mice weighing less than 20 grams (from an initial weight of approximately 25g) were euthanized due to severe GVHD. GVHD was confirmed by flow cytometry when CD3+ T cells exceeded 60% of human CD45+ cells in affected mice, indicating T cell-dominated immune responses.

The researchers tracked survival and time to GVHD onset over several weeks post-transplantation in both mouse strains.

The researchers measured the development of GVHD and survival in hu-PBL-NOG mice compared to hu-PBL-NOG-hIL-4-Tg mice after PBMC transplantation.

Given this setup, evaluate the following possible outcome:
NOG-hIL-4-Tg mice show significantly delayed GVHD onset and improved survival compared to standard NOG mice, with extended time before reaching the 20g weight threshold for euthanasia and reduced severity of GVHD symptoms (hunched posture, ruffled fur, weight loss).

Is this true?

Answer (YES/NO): YES